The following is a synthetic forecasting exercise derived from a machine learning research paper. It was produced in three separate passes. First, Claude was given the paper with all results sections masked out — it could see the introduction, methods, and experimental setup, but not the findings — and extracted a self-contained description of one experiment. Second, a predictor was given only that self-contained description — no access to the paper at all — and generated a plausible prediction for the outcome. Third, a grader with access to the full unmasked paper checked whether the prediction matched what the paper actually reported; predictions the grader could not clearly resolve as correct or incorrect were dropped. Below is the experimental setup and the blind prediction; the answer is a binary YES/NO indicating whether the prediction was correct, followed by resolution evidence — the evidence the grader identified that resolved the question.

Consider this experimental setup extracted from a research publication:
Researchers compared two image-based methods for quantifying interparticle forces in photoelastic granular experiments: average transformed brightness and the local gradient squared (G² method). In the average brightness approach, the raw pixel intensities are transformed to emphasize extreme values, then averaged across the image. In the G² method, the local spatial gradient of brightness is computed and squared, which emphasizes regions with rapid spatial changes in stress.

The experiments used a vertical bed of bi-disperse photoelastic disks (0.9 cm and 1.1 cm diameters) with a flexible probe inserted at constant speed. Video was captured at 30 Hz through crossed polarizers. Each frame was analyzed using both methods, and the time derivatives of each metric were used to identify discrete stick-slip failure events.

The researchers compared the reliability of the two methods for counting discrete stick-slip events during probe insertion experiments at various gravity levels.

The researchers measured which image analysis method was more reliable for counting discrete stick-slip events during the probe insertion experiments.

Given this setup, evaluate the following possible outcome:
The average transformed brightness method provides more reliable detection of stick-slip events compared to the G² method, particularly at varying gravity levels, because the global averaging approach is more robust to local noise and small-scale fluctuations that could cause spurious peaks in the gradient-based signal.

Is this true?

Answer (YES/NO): YES